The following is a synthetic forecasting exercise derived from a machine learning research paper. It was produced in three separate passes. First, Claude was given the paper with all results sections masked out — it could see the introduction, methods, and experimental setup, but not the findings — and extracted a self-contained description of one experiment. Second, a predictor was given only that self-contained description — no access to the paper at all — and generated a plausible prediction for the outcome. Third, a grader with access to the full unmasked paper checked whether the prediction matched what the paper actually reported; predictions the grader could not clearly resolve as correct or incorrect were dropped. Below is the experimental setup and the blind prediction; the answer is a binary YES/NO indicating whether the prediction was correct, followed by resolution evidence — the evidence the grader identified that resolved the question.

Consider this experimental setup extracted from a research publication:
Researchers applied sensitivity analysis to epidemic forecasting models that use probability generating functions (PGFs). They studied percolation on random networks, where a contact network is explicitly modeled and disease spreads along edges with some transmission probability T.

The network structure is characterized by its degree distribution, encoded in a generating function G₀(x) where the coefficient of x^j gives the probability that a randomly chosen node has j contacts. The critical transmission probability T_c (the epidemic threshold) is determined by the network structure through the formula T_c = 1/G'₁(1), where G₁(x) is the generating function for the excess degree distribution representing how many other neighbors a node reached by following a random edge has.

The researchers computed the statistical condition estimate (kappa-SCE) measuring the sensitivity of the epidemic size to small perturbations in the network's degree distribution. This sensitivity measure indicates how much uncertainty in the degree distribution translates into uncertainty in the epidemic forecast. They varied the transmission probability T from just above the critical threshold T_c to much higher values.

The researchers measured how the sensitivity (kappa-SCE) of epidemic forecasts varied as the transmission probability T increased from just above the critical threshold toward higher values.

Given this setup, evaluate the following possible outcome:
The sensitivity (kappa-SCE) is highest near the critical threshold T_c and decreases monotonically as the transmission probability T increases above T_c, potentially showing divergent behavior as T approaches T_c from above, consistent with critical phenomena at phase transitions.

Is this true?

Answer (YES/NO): NO